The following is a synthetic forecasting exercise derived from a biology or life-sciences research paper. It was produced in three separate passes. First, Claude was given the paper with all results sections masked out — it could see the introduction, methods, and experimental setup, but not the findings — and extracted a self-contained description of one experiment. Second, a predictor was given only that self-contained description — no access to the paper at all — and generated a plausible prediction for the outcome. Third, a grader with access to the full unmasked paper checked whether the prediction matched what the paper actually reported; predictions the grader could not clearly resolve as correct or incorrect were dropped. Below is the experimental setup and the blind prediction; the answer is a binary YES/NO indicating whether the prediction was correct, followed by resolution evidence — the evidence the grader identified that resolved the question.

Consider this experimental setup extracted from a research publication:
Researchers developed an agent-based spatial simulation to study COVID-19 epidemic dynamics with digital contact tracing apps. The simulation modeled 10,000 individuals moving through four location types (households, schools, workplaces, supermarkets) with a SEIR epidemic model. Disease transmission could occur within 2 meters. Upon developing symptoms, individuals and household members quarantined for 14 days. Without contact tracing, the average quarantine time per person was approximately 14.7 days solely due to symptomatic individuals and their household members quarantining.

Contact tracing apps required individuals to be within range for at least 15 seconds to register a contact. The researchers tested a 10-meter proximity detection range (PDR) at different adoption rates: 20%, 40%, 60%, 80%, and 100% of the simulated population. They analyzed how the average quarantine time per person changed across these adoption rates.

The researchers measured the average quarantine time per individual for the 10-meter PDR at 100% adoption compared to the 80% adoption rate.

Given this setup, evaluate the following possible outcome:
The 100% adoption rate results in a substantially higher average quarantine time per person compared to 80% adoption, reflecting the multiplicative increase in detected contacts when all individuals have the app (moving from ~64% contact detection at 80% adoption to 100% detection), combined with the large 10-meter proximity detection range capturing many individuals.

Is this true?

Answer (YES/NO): NO